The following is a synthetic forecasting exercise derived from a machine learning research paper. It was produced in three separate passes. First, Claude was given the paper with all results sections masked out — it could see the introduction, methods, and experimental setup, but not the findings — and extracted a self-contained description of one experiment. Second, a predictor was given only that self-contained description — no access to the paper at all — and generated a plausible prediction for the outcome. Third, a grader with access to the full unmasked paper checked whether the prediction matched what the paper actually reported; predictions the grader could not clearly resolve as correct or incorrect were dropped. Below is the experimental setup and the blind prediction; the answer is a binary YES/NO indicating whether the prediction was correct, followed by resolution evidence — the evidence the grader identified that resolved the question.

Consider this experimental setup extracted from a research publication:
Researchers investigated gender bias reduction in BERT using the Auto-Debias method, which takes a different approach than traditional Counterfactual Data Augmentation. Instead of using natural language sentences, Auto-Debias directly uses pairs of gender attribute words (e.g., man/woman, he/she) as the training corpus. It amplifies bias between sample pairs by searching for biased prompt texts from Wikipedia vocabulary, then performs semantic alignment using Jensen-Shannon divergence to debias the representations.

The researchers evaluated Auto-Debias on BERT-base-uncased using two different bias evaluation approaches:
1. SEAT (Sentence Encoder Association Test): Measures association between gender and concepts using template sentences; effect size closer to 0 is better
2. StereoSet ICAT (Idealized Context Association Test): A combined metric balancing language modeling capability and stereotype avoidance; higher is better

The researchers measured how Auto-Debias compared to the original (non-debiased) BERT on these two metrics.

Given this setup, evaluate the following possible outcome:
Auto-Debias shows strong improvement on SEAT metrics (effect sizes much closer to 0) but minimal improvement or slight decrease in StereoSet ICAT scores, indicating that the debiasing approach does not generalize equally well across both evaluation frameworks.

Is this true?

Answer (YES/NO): NO